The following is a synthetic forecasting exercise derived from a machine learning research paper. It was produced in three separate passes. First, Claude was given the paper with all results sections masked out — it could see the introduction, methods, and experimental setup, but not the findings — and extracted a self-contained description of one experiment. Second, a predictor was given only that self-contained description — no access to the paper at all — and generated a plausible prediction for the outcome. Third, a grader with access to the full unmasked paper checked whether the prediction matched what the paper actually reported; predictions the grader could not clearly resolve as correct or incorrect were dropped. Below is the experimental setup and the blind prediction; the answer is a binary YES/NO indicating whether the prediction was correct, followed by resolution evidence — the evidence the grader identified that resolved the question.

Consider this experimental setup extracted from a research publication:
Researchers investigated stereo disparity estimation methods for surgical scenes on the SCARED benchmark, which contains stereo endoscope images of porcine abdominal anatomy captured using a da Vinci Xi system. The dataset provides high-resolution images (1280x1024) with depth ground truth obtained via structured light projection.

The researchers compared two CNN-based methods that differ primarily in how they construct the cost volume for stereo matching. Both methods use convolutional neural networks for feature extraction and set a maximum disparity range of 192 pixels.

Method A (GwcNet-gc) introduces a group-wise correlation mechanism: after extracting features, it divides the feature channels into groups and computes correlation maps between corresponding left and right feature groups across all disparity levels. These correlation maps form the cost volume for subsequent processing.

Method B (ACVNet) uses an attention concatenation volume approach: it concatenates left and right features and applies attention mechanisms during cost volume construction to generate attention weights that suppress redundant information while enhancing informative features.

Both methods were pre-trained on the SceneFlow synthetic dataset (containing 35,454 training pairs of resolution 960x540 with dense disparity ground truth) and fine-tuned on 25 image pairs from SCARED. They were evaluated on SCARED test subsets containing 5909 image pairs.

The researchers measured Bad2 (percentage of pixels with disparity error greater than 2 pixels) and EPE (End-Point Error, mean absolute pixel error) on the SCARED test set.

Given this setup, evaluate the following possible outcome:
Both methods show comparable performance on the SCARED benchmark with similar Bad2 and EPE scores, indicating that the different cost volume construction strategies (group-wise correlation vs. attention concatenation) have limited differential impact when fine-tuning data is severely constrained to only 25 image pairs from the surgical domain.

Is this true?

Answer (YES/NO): YES